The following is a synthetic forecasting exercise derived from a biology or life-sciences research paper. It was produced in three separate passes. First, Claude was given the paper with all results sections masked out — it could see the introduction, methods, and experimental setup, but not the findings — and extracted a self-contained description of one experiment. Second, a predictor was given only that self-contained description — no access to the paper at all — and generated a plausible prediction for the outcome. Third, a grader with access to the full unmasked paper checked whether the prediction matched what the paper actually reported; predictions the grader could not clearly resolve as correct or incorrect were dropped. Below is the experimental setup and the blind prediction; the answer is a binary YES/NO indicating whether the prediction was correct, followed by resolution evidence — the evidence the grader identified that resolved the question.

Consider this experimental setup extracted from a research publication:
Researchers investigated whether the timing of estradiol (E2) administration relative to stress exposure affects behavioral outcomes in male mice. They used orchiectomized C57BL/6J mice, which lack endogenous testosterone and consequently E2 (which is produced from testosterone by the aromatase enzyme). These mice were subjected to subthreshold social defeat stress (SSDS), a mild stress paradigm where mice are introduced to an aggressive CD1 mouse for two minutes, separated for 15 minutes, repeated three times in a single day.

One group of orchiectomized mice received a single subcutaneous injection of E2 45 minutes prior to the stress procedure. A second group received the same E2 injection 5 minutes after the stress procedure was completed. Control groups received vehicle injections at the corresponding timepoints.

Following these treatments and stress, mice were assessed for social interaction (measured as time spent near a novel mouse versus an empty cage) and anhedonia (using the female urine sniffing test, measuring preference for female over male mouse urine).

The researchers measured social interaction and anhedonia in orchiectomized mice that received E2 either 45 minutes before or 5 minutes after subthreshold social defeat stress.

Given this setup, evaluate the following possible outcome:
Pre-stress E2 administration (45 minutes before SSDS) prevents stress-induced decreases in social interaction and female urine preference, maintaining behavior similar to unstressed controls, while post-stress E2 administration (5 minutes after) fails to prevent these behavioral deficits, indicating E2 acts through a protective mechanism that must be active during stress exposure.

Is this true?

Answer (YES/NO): NO